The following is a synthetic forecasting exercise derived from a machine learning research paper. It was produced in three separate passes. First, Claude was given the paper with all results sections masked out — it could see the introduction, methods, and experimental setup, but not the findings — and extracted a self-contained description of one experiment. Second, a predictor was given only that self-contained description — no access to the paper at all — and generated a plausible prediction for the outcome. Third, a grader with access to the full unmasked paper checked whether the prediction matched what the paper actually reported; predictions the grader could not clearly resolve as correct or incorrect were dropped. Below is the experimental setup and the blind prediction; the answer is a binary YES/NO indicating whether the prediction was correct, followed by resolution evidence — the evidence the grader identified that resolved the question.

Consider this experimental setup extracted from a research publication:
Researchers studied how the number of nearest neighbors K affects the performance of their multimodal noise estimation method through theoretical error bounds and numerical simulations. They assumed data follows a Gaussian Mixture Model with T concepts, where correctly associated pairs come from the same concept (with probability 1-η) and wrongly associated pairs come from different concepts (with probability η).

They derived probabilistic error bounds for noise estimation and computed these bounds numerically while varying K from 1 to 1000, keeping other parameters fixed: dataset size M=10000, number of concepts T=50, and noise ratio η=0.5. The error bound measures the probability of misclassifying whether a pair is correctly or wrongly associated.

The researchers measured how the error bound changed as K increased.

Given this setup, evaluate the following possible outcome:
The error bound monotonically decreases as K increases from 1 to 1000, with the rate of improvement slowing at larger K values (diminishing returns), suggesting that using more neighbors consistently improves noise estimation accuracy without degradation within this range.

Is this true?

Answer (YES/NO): NO